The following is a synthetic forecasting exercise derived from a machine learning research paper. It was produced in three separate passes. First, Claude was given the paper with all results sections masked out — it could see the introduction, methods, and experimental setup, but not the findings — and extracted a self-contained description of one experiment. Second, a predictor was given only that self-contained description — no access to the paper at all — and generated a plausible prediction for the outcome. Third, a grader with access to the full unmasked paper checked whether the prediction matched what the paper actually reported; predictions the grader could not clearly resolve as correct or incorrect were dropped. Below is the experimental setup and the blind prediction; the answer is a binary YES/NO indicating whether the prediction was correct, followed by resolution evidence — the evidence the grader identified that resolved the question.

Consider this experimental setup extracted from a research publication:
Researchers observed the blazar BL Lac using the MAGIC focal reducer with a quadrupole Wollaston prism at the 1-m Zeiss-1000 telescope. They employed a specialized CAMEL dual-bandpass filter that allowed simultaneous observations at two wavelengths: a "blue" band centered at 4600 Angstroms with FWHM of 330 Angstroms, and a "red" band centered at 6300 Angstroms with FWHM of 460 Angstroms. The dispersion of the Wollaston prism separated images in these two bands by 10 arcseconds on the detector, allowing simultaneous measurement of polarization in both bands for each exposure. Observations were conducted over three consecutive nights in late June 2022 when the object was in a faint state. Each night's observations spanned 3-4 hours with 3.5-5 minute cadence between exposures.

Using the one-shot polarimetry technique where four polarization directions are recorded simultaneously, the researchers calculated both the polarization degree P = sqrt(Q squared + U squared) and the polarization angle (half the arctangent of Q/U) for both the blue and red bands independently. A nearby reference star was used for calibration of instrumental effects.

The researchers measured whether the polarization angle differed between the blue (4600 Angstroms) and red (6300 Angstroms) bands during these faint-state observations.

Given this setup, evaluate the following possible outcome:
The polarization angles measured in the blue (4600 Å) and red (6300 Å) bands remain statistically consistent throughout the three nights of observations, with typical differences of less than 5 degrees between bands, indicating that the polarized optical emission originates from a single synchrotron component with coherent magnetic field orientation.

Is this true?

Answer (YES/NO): NO